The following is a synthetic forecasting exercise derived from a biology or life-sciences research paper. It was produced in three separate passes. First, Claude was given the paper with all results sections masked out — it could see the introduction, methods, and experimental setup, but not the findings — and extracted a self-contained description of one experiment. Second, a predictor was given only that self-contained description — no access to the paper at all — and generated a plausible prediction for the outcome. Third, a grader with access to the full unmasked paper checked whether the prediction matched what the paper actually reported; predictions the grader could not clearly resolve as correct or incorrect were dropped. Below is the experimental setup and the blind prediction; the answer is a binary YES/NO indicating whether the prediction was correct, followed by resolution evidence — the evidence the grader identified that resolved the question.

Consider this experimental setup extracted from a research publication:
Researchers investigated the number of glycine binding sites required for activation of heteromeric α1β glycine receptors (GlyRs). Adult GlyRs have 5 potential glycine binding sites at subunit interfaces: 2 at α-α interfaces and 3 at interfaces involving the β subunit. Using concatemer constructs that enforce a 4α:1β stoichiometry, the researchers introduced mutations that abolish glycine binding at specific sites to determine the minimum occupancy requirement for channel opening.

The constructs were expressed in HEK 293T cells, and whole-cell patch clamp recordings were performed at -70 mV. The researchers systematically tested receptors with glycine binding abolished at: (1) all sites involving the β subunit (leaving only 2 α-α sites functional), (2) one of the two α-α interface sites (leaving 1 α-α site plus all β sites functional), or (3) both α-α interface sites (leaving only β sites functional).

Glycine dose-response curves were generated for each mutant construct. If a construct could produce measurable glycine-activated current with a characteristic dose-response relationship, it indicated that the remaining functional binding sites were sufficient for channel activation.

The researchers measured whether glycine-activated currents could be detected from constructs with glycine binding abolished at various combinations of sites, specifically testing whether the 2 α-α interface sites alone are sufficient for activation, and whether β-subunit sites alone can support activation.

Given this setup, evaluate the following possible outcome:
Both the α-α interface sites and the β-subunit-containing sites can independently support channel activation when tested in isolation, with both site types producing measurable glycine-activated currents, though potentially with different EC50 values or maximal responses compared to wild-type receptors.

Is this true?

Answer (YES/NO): NO